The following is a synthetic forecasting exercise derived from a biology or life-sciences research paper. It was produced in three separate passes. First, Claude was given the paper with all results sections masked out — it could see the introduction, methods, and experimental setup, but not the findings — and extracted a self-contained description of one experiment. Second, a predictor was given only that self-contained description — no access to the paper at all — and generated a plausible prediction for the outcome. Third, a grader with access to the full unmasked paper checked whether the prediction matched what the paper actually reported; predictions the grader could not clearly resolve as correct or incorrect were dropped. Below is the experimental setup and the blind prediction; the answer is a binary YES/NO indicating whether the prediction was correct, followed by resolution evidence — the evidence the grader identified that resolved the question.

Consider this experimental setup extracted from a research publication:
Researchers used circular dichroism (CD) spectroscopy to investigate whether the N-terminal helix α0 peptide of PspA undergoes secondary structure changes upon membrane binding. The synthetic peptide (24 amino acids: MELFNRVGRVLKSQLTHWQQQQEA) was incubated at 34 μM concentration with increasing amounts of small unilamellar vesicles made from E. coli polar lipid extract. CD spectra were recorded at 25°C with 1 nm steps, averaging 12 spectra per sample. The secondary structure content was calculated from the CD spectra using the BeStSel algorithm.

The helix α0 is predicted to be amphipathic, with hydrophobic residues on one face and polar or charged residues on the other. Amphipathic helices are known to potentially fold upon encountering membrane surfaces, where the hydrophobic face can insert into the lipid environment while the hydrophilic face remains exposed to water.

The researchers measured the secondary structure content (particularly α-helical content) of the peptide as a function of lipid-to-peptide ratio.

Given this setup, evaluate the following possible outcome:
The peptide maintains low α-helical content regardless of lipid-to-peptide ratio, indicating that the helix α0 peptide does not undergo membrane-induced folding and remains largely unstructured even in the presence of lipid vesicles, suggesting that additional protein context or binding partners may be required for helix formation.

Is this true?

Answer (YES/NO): NO